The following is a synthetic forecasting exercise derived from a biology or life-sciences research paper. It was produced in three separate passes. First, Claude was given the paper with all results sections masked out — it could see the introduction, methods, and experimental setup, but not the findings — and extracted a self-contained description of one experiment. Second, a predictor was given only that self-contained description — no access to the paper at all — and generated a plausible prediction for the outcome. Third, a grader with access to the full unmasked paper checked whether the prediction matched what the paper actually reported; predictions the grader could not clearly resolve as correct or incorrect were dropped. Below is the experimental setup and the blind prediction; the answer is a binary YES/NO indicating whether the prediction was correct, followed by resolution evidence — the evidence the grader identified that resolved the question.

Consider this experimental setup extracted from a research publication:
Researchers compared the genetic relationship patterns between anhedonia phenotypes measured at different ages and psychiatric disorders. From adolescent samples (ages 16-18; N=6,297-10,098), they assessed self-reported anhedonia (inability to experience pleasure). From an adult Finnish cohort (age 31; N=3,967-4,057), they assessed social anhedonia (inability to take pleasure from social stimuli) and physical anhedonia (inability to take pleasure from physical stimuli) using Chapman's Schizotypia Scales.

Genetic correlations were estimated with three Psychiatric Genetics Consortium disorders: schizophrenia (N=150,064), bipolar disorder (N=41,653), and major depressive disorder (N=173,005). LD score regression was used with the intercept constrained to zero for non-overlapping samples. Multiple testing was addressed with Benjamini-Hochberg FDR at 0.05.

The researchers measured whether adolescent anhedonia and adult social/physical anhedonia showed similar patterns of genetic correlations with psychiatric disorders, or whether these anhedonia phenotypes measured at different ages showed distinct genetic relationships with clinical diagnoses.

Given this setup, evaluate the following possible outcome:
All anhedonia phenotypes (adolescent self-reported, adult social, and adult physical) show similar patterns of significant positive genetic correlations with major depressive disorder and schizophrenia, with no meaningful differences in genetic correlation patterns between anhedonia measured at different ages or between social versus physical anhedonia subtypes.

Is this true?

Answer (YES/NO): NO